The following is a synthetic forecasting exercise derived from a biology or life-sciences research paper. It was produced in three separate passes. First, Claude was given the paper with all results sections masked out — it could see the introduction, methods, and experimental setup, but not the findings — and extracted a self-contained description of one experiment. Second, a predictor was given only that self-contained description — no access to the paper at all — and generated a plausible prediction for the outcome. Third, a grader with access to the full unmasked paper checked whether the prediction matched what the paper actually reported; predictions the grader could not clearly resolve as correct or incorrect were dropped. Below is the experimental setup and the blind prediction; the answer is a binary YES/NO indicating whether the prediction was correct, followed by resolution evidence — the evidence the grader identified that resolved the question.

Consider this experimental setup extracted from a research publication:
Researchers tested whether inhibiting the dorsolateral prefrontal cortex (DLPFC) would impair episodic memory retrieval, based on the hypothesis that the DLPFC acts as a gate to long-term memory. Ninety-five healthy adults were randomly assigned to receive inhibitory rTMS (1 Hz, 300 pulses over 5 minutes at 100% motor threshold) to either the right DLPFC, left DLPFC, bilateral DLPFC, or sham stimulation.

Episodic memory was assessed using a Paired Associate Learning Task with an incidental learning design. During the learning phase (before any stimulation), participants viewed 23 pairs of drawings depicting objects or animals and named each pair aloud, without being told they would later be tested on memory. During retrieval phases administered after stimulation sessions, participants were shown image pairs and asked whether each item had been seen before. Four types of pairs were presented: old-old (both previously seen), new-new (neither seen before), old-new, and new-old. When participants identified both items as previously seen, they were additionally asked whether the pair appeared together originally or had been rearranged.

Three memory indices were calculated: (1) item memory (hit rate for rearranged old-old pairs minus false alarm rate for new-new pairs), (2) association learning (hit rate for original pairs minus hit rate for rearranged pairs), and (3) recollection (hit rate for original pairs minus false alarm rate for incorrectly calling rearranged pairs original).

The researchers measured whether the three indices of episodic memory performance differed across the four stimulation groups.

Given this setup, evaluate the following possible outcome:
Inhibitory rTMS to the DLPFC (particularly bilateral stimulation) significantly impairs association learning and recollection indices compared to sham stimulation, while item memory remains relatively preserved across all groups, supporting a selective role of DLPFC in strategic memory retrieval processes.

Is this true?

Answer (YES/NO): NO